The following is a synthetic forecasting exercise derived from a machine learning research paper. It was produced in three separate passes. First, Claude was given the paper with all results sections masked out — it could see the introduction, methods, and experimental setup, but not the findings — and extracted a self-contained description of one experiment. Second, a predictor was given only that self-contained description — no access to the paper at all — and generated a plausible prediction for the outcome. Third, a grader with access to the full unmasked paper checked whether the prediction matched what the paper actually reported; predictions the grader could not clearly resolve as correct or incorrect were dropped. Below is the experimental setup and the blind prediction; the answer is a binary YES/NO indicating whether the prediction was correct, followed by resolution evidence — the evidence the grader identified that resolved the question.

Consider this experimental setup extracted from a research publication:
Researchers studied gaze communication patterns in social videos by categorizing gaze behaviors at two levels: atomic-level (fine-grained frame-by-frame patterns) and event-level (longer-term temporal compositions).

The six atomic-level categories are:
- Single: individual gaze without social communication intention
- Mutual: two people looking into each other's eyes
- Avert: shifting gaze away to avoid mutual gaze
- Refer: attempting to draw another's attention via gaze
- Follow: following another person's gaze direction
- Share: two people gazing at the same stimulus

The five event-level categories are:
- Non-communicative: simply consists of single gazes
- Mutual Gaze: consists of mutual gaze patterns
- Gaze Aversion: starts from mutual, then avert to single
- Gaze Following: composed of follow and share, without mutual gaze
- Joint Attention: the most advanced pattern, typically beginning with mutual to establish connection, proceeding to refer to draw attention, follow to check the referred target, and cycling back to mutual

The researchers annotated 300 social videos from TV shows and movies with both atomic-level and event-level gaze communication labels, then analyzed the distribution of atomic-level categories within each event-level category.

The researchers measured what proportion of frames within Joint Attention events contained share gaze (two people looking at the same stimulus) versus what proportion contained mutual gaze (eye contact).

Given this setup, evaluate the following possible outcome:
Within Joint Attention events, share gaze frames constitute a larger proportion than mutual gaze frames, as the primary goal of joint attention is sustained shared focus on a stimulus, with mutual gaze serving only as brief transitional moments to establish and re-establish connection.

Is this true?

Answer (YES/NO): YES